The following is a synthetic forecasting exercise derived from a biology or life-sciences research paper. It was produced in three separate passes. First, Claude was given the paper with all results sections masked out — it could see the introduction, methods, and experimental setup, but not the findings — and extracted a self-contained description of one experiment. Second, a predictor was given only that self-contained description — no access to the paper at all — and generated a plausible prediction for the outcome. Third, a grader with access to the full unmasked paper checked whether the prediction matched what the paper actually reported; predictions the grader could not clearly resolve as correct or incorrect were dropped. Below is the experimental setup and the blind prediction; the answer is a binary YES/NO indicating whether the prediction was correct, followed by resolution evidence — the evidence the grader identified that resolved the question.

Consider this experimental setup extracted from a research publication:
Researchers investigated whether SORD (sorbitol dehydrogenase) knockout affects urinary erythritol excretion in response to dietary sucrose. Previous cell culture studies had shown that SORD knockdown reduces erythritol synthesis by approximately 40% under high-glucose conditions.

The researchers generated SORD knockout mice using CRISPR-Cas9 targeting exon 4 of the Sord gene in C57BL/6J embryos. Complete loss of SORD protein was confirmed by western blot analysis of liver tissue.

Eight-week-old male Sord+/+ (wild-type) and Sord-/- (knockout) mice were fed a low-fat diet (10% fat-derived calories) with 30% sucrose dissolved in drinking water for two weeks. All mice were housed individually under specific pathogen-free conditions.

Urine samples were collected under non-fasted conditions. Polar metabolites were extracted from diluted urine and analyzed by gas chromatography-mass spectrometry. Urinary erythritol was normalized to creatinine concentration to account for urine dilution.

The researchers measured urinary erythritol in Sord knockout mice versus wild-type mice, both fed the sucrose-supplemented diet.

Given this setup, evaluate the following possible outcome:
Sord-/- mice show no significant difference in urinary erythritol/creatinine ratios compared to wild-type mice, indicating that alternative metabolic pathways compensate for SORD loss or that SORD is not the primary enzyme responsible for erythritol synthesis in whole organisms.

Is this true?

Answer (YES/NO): YES